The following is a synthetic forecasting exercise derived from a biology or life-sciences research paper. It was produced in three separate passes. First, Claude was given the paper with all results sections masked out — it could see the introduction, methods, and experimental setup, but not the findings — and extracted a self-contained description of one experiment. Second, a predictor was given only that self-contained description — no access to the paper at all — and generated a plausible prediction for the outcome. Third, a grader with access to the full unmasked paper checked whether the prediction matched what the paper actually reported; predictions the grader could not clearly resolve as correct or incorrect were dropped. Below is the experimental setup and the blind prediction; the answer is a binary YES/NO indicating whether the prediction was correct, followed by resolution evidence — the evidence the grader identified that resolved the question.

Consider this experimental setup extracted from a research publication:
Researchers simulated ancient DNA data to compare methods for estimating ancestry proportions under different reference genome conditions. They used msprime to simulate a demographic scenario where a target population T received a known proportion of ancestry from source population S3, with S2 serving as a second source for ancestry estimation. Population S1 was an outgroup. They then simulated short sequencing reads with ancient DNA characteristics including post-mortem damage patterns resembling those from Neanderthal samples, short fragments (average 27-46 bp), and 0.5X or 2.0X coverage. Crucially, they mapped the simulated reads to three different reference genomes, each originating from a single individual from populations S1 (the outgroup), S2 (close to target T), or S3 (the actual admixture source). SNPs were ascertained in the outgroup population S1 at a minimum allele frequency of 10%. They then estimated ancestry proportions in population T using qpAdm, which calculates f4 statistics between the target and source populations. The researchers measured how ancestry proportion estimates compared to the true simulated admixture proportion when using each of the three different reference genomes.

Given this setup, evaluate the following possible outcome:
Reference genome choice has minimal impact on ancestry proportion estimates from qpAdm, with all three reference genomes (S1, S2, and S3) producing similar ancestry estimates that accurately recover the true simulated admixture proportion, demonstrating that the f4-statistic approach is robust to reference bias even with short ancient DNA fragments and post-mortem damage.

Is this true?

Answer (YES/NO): NO